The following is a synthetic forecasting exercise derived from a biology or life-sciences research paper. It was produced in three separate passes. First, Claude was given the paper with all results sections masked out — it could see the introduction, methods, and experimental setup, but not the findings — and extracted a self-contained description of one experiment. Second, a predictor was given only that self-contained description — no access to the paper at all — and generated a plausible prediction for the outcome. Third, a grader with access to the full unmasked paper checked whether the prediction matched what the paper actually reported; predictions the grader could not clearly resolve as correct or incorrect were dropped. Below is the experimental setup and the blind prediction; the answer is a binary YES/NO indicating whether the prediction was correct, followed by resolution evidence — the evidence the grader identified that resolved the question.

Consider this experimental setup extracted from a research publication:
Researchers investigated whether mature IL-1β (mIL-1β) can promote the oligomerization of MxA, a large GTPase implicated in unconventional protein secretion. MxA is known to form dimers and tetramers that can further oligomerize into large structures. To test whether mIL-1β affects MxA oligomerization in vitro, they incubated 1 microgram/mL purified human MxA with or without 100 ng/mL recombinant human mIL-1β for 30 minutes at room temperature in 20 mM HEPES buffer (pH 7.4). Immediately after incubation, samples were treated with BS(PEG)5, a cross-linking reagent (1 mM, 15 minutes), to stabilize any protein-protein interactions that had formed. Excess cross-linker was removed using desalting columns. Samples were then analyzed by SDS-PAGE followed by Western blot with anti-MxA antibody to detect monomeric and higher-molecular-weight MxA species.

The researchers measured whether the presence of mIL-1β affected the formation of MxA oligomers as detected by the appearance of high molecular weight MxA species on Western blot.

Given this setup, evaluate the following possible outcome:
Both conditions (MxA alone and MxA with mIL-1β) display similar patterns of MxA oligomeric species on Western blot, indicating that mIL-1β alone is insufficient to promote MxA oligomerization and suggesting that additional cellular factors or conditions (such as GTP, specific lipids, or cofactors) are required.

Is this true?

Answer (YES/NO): NO